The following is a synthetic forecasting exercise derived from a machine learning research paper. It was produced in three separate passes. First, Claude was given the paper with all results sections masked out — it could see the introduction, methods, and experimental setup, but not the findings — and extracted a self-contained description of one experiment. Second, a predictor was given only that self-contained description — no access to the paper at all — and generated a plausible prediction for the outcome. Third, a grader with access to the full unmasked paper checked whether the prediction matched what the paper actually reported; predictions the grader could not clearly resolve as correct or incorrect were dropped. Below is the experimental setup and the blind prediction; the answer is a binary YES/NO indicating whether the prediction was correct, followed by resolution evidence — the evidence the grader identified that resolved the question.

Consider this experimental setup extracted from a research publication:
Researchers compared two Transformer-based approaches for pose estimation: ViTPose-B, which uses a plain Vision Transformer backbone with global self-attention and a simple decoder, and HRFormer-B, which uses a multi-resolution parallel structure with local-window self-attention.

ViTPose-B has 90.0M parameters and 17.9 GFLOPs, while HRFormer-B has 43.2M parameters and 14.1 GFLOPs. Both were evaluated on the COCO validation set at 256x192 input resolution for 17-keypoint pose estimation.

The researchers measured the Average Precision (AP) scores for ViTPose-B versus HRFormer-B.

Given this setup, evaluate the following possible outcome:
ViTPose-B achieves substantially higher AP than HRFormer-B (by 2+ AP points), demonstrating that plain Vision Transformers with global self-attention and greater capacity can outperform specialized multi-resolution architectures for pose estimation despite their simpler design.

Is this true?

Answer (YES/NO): NO